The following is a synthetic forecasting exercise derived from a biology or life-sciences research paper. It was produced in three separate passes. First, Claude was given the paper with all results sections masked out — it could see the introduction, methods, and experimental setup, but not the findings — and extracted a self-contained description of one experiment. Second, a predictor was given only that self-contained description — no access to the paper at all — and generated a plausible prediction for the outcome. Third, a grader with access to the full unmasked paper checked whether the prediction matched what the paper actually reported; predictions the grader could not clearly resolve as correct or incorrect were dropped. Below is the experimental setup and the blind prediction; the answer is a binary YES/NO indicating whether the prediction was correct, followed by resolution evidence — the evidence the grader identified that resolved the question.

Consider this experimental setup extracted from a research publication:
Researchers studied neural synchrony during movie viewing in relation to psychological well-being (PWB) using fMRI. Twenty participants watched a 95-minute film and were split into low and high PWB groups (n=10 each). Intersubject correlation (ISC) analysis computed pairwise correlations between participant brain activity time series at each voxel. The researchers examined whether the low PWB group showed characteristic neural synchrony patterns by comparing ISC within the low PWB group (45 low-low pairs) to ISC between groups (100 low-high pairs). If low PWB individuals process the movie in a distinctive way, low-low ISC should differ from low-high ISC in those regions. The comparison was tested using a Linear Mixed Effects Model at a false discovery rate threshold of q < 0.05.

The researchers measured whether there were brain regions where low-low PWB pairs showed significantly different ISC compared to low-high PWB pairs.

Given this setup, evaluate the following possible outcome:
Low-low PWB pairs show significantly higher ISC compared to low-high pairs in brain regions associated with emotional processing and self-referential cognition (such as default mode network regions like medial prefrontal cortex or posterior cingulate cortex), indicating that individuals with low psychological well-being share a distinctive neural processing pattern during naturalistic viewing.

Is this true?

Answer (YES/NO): NO